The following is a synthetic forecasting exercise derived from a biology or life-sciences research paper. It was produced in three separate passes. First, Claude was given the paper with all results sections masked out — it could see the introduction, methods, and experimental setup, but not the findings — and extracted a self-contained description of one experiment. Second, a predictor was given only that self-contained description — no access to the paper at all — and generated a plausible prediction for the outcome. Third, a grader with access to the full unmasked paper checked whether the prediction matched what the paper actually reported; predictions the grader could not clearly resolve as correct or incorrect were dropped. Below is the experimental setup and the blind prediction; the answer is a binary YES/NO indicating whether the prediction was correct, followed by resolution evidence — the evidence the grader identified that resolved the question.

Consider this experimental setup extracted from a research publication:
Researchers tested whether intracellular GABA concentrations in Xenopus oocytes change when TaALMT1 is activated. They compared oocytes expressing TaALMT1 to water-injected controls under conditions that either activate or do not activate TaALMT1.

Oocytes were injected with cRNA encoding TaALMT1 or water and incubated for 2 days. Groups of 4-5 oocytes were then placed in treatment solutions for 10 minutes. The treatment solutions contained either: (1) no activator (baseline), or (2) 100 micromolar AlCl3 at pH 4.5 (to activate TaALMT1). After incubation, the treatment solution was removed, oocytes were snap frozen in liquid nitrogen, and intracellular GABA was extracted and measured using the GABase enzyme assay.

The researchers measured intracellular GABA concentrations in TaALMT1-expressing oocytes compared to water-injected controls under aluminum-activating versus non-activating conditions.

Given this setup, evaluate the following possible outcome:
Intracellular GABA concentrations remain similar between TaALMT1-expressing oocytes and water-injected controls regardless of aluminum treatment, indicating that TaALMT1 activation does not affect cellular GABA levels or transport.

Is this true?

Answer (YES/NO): NO